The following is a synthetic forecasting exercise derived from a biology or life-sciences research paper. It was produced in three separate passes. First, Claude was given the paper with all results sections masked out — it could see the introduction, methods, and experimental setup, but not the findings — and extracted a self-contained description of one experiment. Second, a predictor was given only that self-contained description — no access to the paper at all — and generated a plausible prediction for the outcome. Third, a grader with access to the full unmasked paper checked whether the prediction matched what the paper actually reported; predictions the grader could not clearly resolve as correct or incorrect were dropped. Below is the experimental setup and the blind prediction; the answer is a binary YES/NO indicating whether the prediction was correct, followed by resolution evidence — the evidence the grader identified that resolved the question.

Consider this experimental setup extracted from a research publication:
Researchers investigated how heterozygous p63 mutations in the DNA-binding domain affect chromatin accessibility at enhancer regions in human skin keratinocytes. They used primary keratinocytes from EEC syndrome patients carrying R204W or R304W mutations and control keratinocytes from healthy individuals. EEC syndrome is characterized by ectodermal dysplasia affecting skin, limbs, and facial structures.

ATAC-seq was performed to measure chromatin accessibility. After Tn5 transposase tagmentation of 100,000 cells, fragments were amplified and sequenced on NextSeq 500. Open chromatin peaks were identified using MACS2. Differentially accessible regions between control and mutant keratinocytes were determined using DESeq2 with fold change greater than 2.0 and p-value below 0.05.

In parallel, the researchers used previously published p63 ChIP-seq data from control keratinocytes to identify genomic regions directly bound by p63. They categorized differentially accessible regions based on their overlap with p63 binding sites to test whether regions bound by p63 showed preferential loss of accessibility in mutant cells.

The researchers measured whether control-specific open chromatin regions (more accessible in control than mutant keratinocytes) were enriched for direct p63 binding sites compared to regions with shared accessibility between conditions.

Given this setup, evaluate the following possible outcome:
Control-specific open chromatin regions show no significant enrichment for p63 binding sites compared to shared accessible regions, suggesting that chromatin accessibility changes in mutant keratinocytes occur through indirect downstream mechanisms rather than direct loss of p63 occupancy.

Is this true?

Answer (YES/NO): NO